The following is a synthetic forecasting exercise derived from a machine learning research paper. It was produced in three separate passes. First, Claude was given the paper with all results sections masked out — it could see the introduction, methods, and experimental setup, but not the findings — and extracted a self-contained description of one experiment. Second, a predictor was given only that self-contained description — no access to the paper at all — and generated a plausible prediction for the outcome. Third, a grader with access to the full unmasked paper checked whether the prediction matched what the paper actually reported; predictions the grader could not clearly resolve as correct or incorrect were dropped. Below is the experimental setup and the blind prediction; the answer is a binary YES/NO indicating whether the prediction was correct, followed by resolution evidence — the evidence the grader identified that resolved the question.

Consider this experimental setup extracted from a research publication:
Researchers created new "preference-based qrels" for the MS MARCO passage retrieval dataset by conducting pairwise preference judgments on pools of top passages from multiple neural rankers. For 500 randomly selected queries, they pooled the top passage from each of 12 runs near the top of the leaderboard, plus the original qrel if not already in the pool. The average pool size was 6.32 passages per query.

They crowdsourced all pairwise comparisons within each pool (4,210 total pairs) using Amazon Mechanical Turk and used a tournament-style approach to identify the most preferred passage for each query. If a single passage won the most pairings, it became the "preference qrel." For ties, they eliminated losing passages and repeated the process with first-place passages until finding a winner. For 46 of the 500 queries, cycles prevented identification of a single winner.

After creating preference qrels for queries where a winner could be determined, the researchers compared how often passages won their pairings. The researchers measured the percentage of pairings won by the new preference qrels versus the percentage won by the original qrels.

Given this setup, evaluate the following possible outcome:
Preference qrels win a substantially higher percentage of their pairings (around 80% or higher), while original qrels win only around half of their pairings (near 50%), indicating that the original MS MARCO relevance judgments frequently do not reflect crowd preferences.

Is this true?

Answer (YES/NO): YES